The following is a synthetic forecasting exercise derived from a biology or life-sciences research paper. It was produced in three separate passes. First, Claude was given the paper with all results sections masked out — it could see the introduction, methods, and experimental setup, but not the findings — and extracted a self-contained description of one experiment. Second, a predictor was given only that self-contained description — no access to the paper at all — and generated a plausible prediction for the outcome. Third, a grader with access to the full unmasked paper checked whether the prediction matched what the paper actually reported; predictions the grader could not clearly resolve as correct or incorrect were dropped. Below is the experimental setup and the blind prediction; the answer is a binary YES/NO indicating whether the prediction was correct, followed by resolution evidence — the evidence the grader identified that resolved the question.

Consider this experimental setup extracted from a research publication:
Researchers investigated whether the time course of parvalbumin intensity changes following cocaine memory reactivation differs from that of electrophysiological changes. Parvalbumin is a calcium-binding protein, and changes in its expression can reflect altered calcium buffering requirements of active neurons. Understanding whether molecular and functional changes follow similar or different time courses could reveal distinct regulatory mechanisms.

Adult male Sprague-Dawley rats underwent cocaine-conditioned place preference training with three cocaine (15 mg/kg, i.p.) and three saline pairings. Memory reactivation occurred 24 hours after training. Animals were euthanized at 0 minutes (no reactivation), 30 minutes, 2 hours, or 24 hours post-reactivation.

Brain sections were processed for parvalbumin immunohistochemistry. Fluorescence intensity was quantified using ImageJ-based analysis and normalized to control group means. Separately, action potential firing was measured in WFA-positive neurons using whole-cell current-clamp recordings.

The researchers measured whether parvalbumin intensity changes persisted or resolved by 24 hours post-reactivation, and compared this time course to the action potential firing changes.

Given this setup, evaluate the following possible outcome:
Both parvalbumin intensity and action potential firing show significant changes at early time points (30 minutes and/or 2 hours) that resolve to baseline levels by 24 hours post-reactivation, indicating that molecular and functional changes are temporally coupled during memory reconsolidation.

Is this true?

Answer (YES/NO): NO